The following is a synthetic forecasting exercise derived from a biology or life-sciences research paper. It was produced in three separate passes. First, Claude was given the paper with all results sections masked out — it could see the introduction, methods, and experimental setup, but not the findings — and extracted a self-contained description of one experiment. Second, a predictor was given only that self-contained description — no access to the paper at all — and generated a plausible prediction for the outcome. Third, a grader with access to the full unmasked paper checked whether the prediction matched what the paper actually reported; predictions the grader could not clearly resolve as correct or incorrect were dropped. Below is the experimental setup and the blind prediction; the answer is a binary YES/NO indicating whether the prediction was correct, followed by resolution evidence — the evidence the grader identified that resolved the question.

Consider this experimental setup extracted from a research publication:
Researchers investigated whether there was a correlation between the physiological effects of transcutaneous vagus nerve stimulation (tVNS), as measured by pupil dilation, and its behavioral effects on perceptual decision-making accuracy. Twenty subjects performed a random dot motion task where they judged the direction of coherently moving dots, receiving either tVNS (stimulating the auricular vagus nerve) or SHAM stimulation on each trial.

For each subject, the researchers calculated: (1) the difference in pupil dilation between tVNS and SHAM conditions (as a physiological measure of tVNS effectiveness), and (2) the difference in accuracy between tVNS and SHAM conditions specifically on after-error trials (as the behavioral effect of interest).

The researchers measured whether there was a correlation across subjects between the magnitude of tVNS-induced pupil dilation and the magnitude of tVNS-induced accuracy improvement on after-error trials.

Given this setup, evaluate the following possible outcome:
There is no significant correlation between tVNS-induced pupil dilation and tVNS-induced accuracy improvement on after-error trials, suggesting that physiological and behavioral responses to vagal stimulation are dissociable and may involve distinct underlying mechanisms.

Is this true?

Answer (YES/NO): YES